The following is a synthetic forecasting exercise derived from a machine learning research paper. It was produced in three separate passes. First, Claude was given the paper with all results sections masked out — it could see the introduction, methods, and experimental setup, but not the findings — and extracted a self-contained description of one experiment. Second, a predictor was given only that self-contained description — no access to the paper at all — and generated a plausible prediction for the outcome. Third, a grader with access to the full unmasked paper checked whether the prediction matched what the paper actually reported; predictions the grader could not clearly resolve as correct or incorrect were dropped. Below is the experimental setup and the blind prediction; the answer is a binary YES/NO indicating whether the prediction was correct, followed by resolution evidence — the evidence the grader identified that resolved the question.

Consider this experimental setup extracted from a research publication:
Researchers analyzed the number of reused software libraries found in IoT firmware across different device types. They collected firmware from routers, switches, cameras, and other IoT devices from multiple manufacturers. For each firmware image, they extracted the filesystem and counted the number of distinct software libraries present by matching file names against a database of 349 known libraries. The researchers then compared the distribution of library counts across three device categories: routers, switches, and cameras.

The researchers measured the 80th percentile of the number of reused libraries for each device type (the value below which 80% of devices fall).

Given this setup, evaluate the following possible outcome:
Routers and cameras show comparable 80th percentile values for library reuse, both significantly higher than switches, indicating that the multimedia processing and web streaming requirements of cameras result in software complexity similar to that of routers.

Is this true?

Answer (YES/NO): NO